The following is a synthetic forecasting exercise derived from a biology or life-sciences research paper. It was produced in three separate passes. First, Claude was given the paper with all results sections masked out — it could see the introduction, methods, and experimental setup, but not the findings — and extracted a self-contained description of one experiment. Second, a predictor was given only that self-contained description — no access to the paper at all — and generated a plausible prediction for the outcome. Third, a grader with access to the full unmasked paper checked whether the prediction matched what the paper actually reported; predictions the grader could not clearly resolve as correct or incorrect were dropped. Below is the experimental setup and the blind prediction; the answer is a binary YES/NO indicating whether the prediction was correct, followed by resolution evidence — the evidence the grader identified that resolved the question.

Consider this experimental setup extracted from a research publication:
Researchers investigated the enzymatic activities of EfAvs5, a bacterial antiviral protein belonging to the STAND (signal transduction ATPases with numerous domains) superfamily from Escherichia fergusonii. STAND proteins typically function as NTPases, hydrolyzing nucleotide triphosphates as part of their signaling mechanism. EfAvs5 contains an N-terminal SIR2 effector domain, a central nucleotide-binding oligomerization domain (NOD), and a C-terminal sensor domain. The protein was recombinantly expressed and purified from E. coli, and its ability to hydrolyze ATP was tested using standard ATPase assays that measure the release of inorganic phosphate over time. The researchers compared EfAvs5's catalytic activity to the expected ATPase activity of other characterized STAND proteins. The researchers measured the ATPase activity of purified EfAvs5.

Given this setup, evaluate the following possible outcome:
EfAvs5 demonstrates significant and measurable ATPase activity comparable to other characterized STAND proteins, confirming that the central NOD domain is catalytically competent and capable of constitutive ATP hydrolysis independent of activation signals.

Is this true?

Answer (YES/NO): NO